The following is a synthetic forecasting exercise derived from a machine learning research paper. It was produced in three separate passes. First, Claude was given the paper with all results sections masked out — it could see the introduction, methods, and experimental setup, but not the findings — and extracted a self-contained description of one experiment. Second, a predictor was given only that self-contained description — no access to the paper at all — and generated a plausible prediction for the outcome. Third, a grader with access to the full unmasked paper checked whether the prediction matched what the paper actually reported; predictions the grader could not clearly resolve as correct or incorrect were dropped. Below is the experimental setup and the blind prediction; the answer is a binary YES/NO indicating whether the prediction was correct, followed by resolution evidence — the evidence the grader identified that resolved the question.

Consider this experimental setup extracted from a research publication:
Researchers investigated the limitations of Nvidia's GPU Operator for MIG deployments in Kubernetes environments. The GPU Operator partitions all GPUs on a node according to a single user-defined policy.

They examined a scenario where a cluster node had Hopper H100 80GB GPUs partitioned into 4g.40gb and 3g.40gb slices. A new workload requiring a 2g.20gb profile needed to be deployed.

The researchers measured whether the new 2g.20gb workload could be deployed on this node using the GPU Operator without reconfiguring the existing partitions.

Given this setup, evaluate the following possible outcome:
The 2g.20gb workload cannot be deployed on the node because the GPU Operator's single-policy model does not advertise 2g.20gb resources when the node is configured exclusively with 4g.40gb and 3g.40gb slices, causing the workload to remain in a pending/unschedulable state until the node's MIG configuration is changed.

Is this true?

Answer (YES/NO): YES